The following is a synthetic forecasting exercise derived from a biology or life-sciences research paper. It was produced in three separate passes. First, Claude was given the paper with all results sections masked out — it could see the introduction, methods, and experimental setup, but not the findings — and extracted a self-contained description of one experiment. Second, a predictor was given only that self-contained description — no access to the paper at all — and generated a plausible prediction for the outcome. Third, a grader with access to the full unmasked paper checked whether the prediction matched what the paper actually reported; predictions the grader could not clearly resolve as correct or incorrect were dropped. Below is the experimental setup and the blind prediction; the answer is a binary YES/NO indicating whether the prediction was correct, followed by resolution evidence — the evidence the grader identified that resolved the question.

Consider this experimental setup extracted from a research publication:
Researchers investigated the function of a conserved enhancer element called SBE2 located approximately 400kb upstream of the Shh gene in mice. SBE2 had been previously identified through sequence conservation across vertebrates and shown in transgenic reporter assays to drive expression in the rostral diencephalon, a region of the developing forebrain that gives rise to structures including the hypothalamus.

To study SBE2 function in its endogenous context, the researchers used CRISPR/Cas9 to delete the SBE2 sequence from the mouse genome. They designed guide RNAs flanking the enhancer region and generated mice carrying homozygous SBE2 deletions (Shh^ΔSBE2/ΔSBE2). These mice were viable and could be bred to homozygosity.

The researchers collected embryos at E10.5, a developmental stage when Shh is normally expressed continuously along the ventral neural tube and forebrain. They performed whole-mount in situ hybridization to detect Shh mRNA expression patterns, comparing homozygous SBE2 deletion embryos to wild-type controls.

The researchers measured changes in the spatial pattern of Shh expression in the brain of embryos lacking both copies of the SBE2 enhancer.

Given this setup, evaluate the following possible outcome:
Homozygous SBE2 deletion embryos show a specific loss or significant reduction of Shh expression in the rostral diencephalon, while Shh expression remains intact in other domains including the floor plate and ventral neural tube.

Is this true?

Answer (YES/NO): YES